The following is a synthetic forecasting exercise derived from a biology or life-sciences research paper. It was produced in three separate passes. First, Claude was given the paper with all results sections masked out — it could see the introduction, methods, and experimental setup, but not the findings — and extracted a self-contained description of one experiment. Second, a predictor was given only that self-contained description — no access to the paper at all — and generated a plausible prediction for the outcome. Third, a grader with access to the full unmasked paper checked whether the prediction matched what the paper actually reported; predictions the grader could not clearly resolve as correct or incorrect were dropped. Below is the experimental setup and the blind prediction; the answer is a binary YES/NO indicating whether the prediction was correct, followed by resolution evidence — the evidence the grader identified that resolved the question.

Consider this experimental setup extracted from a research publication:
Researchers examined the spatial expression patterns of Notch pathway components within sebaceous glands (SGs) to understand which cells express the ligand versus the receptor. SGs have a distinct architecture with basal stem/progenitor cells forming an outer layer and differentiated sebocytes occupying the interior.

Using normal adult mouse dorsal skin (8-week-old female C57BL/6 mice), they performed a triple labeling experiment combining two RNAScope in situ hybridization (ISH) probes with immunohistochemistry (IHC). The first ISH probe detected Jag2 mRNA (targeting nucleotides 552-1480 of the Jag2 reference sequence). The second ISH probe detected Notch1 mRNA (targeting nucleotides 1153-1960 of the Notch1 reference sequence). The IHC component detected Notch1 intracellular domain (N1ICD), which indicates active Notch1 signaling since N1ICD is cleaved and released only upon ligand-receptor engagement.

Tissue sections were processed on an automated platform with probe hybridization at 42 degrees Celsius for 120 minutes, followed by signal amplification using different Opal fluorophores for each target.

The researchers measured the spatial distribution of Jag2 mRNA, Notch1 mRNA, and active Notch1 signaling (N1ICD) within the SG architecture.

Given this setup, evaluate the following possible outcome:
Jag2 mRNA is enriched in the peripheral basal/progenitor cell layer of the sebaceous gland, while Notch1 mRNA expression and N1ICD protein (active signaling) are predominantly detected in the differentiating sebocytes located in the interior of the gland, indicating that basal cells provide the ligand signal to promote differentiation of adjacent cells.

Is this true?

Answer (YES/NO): NO